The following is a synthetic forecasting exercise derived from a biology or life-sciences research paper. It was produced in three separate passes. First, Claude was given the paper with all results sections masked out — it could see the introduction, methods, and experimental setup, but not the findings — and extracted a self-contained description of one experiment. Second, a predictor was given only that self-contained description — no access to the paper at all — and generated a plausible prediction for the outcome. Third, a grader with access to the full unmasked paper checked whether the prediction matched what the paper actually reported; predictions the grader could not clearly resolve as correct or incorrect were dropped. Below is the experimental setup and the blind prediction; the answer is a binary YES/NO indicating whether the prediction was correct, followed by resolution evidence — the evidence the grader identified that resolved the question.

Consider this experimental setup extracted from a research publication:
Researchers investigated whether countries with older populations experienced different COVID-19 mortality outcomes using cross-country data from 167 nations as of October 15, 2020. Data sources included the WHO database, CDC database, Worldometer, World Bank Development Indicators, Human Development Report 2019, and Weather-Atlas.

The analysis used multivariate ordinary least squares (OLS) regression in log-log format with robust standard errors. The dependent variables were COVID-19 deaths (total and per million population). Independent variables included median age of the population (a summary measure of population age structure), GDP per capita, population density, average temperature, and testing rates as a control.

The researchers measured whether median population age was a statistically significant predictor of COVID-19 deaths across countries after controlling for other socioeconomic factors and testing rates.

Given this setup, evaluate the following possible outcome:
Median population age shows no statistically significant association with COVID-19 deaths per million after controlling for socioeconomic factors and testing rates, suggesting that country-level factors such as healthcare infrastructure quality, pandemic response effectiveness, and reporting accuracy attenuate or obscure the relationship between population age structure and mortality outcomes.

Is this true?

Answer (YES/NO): YES